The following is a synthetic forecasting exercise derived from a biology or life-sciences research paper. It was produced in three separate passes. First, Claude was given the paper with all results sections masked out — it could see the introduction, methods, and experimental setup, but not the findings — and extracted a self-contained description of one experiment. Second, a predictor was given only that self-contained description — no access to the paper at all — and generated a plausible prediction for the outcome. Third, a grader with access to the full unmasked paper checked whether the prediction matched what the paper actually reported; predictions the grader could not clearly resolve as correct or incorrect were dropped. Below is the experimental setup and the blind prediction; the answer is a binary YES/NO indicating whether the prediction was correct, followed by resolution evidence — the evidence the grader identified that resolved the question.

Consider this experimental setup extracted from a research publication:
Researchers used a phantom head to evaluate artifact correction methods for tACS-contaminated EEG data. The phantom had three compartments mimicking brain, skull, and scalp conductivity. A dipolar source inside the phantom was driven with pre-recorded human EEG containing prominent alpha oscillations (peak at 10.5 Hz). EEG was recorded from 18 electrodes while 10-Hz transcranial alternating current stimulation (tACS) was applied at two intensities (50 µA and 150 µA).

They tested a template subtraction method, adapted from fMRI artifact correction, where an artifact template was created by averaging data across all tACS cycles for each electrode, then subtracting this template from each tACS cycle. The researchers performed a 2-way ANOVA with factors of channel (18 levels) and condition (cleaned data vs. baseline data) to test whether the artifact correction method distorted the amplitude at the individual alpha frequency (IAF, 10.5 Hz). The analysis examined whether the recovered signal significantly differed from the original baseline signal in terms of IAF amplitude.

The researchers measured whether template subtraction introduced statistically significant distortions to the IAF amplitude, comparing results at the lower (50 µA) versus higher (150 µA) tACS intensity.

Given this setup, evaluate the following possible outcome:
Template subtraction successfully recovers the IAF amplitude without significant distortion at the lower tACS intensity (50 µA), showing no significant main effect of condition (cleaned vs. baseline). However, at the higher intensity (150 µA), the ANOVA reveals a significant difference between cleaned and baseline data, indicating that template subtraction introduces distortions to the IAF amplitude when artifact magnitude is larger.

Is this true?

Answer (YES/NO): YES